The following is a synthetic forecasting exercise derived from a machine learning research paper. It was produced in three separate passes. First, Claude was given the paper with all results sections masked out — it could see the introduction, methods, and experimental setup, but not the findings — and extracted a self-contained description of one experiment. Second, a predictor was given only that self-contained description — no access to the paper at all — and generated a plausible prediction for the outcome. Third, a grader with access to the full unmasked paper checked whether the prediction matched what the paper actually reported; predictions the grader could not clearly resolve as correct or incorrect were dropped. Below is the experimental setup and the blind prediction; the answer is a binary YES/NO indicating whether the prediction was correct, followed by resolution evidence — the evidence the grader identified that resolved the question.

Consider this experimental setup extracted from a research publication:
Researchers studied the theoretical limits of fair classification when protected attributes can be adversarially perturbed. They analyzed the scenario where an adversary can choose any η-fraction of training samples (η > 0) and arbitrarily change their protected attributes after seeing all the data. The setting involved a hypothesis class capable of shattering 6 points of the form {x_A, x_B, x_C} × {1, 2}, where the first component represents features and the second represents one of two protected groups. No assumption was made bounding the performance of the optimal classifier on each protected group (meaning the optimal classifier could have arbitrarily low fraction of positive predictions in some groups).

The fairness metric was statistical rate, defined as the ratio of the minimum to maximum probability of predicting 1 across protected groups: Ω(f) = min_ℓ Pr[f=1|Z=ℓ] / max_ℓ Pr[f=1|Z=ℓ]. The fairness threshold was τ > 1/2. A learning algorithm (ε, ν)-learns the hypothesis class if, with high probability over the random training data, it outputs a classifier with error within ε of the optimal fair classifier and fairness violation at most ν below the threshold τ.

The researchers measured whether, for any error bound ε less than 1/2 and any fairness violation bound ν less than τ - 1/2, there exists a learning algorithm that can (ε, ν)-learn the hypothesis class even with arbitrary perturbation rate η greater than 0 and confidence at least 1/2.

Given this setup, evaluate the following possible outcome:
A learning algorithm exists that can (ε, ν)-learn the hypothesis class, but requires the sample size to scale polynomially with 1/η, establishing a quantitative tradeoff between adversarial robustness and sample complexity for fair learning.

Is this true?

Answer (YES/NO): NO